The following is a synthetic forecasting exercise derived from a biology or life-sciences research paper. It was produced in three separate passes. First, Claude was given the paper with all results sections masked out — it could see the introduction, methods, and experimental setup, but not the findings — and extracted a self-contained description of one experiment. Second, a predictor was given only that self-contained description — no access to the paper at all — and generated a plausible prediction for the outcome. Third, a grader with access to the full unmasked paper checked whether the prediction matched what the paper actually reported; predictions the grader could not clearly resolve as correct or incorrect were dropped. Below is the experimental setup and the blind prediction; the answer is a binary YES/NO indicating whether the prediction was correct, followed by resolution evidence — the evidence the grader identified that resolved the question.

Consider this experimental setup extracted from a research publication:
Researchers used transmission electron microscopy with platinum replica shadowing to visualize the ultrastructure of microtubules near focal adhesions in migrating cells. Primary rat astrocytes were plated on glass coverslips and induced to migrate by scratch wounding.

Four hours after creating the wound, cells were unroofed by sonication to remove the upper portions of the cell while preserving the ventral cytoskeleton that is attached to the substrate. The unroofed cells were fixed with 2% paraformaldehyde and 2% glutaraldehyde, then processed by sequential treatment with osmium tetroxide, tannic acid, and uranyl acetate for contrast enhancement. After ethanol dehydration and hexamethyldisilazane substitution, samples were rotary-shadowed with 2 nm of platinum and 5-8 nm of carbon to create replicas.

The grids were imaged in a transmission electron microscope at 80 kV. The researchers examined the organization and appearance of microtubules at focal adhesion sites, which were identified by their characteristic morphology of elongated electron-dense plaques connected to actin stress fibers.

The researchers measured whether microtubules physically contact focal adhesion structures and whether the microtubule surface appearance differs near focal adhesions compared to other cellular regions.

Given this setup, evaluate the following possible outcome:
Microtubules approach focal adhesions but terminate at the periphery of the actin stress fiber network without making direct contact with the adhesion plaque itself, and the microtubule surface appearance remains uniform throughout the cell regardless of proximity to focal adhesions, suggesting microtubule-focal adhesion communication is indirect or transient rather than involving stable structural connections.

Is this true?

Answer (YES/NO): NO